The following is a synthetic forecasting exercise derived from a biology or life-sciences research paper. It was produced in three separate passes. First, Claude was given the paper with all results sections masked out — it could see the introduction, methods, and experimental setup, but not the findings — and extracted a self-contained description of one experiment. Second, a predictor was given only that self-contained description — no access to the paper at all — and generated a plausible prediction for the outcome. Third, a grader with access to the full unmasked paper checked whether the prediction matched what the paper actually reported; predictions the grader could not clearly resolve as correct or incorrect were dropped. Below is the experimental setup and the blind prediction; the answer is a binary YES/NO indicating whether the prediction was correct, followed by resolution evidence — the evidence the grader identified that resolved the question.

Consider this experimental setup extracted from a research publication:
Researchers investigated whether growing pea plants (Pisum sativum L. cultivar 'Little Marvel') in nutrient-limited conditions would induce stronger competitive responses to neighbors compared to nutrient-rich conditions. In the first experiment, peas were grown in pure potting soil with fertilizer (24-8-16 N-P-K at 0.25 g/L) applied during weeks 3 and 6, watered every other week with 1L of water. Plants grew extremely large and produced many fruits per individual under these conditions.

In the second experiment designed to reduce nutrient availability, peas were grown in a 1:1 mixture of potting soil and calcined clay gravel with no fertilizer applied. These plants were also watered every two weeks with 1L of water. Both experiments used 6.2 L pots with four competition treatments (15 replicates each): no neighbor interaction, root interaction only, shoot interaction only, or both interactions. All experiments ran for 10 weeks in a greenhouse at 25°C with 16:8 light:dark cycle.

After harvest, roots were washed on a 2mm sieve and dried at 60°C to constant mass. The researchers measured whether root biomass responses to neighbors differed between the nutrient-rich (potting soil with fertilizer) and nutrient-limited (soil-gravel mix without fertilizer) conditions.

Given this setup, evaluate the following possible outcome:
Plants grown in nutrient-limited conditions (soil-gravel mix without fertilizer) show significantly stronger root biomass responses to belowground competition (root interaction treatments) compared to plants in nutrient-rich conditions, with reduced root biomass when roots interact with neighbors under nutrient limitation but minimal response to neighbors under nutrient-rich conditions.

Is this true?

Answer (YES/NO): NO